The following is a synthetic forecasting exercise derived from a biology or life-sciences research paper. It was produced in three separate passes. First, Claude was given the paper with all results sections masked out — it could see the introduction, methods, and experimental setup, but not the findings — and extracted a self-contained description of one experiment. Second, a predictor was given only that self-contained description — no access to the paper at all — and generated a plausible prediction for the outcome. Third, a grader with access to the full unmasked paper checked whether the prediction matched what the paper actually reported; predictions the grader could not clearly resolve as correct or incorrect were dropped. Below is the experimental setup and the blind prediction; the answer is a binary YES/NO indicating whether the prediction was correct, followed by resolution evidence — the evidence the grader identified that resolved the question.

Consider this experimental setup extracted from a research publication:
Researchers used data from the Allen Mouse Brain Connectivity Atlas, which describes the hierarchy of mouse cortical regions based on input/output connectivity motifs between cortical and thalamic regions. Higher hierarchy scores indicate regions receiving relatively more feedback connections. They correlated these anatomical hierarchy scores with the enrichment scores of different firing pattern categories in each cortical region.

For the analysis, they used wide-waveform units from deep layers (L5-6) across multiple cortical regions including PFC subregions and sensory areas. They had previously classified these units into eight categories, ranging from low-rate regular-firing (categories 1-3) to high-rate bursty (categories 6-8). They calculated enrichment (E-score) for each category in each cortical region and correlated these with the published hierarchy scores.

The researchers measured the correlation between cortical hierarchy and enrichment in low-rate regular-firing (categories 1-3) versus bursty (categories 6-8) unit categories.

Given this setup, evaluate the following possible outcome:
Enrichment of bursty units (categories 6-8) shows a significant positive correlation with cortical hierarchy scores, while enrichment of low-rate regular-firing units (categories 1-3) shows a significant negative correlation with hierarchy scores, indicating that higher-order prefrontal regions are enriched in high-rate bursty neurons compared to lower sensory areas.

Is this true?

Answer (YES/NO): NO